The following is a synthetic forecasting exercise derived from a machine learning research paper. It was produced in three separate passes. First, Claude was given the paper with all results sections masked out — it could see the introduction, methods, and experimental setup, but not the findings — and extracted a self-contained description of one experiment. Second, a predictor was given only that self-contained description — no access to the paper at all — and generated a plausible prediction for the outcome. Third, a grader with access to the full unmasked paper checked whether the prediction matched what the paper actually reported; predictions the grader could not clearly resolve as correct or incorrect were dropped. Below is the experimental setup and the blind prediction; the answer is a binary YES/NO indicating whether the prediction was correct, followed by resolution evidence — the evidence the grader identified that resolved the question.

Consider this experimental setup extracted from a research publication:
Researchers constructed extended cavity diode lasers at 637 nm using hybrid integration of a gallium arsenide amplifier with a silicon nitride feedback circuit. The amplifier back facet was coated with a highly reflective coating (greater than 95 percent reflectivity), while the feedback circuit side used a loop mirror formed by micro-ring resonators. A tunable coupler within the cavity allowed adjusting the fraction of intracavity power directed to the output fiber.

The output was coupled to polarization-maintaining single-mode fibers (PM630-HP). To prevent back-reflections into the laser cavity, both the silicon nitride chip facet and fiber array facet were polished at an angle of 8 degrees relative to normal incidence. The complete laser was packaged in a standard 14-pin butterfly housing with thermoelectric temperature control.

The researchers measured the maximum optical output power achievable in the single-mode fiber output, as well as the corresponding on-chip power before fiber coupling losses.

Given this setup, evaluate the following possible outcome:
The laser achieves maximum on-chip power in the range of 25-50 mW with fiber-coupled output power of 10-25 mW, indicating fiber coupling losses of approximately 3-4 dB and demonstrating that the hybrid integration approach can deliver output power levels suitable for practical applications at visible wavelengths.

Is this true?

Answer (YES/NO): NO